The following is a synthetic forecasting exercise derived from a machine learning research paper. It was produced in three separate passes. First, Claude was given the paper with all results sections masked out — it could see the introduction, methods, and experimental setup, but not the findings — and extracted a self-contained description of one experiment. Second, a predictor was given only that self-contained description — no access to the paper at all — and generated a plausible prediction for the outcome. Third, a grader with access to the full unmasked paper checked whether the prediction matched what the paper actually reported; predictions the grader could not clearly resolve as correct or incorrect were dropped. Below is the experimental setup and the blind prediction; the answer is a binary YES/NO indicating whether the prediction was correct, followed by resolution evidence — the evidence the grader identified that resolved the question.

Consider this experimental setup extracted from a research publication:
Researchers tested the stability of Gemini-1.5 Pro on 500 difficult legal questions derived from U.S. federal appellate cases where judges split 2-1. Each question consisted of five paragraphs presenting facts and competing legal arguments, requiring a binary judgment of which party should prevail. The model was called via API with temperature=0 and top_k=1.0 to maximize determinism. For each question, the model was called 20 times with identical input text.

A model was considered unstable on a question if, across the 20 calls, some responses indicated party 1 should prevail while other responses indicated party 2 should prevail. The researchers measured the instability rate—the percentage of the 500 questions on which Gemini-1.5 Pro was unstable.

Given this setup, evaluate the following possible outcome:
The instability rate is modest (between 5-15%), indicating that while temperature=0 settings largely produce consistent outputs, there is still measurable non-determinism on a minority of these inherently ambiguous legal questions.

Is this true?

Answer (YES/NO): NO